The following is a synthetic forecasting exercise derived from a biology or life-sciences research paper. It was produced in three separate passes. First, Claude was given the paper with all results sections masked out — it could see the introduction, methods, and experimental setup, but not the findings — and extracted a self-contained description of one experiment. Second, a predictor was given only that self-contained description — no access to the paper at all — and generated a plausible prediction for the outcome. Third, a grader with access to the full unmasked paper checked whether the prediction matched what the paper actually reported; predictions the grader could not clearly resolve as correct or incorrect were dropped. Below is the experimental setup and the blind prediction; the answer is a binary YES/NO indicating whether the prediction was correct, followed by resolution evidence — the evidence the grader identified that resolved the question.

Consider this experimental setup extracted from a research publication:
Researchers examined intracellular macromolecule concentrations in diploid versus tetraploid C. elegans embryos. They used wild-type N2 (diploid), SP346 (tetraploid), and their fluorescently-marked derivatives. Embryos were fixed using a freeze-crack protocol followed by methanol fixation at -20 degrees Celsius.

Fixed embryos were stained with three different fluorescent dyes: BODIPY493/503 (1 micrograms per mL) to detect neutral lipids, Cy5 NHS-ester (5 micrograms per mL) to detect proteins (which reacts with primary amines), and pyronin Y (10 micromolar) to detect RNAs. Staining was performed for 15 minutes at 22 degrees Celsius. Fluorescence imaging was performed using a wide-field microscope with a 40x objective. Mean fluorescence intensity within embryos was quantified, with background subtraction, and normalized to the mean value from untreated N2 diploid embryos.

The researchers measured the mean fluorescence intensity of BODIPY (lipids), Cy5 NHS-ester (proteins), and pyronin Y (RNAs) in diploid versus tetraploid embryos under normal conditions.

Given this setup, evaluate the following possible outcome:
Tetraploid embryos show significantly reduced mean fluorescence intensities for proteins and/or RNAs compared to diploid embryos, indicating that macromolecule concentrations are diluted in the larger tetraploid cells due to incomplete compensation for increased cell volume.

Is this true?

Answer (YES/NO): YES